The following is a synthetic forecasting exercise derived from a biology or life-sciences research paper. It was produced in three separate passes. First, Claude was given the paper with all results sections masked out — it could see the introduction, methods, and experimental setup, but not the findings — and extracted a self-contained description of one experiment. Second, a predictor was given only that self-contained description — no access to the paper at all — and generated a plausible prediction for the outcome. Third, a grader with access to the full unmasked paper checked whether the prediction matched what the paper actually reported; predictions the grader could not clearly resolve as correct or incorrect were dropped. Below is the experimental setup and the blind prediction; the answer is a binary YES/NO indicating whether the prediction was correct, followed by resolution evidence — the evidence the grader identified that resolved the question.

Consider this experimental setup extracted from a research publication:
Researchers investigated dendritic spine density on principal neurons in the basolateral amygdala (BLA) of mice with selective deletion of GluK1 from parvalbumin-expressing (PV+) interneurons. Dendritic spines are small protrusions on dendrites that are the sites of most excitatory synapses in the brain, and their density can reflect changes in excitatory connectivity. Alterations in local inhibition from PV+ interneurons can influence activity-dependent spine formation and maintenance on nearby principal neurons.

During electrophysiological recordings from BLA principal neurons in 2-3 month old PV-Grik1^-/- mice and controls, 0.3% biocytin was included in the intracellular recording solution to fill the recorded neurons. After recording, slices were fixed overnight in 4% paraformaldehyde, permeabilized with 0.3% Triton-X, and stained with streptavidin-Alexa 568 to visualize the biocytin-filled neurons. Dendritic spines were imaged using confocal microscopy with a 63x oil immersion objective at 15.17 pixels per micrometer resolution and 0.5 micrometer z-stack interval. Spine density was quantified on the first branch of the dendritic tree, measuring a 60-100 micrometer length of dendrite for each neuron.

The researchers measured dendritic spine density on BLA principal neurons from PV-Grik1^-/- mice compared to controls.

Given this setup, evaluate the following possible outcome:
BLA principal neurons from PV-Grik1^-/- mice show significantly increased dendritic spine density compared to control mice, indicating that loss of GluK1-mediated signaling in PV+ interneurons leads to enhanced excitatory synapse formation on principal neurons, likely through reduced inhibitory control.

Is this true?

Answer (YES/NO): NO